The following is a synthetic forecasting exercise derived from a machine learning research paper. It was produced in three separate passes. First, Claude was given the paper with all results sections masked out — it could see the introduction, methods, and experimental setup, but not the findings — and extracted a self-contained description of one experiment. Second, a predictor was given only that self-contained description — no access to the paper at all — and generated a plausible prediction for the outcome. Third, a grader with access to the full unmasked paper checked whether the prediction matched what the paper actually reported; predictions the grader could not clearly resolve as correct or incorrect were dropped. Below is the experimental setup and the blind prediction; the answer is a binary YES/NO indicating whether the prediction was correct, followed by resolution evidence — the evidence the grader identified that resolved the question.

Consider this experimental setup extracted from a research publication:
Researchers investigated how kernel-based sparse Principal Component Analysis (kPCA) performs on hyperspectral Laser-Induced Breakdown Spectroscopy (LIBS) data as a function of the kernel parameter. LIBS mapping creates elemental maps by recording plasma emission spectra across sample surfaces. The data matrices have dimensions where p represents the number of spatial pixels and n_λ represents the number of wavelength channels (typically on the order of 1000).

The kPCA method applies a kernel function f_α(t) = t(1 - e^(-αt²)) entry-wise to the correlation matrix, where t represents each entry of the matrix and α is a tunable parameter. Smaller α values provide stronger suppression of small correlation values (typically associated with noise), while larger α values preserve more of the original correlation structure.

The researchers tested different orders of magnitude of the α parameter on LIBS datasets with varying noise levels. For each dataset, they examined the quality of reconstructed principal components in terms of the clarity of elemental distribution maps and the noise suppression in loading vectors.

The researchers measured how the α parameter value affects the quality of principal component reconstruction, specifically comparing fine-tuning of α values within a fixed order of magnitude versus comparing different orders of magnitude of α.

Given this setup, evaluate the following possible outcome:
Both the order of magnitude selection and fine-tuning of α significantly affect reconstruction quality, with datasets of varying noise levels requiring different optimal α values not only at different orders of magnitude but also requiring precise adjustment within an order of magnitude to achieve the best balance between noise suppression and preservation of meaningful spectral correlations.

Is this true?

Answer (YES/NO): NO